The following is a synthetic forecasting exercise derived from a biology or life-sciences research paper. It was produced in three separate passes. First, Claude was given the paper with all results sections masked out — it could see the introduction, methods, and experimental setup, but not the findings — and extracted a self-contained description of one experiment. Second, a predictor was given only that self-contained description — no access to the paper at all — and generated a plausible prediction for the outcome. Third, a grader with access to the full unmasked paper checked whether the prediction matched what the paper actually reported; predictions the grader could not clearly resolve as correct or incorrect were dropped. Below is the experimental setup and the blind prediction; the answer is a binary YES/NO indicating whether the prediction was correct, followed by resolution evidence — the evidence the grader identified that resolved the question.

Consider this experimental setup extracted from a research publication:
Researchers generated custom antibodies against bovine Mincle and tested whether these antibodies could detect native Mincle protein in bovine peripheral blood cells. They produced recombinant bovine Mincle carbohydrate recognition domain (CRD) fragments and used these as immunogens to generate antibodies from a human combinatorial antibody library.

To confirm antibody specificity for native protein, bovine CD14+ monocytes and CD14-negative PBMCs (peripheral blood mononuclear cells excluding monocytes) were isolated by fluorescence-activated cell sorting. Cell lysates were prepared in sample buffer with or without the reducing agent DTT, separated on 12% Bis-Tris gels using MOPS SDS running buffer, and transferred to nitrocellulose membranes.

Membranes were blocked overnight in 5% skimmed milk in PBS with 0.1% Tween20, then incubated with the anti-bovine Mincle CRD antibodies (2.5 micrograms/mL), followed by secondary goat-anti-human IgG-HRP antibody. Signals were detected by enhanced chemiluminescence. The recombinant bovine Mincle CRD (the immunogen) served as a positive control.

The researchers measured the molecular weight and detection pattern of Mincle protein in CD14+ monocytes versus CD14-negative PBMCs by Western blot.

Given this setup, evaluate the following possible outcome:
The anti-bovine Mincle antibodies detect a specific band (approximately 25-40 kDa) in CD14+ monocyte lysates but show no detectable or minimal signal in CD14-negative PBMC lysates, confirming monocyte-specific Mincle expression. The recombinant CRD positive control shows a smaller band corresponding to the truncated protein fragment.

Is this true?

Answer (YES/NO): NO